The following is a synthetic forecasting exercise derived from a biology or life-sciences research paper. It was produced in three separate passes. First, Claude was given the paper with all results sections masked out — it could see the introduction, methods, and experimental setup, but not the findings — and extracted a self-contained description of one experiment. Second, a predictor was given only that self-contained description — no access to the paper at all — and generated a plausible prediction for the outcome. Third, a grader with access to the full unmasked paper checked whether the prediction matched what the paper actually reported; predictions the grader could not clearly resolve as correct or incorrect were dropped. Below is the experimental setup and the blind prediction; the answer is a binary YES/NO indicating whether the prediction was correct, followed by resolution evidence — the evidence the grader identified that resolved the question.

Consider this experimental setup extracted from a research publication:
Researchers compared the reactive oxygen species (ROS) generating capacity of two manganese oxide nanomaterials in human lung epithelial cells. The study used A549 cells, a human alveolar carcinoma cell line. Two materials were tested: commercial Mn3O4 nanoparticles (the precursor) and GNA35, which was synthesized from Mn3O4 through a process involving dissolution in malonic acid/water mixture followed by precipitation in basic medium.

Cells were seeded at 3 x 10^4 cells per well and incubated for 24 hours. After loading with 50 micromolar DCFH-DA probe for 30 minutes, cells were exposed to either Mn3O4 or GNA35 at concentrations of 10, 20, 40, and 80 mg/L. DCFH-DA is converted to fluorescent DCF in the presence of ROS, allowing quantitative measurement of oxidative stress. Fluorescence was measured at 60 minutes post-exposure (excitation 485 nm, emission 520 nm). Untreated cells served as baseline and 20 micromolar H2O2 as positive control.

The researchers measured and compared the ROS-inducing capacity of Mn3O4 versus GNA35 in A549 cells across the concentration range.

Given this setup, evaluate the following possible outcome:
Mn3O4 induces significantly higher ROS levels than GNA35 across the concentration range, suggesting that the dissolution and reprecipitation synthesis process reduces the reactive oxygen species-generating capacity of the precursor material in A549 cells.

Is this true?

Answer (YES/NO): NO